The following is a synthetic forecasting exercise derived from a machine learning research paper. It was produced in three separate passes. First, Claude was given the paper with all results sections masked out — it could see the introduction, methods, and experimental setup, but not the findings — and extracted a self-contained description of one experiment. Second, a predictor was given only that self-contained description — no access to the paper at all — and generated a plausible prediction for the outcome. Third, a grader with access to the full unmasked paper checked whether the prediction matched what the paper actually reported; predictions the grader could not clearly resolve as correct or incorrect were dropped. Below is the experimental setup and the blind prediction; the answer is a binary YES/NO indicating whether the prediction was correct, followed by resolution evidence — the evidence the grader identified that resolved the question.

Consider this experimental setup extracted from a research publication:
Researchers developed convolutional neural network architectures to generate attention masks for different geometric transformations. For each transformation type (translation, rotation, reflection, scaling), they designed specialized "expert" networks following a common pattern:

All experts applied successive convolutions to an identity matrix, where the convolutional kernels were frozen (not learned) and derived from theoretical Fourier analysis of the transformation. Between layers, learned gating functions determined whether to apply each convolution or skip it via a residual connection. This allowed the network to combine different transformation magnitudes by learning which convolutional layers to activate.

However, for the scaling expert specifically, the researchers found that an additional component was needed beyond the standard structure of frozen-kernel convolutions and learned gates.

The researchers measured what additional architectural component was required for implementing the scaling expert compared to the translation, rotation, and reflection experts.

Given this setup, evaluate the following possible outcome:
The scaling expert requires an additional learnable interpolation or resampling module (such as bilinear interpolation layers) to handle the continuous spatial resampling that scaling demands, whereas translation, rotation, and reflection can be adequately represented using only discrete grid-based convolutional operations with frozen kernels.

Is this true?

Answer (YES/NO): NO